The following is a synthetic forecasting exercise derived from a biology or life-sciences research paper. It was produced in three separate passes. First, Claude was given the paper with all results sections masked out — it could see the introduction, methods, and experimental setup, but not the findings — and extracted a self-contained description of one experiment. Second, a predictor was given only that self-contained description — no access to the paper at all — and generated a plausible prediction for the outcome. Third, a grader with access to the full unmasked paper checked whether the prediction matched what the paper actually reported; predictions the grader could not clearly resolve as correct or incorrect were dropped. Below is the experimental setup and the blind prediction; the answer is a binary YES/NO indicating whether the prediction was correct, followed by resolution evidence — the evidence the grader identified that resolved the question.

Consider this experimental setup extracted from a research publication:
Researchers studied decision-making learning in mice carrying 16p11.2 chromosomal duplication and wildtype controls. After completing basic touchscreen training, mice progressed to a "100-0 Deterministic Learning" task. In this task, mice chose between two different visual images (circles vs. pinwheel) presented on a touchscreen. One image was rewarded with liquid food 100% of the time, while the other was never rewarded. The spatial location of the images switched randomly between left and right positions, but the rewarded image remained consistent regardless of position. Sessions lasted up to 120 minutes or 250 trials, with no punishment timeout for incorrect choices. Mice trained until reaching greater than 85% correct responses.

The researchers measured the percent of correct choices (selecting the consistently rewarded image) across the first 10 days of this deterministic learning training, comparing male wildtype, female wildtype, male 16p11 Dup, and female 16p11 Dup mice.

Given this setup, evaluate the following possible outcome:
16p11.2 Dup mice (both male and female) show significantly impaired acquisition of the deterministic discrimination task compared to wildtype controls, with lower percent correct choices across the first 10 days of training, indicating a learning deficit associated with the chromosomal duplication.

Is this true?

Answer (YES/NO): NO